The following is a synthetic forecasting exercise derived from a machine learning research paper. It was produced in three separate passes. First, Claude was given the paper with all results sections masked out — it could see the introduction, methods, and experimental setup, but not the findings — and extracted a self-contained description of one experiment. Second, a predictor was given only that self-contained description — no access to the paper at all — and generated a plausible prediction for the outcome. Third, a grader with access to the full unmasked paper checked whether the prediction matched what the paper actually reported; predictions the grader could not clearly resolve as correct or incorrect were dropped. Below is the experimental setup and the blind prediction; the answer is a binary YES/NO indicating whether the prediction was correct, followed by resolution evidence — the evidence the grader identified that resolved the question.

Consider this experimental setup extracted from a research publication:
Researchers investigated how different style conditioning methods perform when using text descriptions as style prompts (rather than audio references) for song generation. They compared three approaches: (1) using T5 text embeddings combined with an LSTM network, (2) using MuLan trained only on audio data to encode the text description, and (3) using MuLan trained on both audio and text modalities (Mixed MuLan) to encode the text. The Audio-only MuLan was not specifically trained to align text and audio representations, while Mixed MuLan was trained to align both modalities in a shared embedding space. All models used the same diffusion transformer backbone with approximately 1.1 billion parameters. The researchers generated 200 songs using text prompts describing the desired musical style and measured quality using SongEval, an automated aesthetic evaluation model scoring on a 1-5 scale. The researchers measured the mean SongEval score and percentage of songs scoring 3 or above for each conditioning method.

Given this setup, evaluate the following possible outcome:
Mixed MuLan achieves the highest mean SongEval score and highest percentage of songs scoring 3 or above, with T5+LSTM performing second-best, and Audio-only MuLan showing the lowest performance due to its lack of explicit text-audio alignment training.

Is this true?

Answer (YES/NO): YES